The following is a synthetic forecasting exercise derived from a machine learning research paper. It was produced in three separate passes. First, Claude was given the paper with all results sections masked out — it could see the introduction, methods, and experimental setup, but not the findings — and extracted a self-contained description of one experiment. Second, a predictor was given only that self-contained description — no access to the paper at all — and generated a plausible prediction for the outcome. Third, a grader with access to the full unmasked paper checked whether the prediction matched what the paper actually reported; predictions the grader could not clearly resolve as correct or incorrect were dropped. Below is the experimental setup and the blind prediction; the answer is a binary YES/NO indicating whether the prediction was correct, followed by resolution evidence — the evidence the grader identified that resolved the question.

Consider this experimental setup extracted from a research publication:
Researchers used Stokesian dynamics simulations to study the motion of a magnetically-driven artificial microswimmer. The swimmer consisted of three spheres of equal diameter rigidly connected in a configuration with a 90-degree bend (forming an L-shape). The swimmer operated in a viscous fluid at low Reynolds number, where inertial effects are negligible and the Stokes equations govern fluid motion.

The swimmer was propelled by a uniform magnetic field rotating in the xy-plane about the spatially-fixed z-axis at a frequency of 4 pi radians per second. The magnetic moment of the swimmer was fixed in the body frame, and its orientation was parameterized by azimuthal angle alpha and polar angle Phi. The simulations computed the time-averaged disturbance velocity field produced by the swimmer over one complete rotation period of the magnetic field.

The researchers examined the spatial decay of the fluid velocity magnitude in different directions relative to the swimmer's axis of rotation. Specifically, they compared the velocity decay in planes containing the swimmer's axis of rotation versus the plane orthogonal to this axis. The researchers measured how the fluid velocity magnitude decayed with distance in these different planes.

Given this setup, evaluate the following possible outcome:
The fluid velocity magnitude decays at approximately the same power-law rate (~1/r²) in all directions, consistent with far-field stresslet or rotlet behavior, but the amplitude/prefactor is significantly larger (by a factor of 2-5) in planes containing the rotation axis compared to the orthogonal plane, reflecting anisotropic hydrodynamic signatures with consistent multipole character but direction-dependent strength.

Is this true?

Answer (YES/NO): NO